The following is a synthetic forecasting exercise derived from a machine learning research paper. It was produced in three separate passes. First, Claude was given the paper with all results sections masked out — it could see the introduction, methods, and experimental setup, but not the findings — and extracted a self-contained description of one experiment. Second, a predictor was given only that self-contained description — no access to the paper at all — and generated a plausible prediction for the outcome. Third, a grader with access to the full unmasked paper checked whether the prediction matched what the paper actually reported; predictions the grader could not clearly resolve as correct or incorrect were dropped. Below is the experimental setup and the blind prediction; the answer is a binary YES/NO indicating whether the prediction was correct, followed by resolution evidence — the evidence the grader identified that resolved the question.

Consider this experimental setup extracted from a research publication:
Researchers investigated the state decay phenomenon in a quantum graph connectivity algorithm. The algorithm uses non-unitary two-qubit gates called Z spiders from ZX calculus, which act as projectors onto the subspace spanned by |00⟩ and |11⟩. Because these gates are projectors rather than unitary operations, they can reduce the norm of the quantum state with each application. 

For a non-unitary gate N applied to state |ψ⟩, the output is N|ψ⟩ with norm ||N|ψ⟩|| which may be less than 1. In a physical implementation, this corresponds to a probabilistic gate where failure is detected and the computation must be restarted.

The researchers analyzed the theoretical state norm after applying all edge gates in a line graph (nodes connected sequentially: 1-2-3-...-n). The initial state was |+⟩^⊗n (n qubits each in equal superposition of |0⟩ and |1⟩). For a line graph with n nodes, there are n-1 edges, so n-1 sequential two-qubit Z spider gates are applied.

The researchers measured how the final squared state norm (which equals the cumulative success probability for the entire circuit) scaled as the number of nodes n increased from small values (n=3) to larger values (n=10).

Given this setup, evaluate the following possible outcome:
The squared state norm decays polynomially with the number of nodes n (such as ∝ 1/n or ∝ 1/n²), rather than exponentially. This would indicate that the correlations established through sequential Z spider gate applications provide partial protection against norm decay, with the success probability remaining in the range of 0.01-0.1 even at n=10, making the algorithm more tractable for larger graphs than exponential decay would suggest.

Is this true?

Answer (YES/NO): NO